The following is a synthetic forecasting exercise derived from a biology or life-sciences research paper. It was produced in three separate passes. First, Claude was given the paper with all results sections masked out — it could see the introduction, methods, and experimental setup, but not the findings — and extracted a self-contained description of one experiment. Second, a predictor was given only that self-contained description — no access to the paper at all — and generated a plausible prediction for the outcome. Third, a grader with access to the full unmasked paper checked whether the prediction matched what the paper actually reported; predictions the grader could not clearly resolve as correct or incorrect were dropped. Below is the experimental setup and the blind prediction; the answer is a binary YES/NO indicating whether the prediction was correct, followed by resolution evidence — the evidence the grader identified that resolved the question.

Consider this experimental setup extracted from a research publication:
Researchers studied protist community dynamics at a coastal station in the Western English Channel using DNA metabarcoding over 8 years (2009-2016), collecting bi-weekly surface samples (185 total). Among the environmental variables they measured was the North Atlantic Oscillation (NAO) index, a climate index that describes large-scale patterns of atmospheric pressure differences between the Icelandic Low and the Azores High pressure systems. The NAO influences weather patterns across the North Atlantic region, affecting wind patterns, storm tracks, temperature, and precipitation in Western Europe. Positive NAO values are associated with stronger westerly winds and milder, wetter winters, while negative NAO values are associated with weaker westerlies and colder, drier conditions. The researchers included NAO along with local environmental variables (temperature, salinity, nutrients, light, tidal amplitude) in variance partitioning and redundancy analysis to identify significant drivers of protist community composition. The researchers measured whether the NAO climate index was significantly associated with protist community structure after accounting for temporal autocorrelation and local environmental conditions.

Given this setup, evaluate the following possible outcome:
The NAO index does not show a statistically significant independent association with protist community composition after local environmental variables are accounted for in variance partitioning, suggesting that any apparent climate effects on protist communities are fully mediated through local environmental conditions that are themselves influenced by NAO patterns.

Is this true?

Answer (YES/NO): NO